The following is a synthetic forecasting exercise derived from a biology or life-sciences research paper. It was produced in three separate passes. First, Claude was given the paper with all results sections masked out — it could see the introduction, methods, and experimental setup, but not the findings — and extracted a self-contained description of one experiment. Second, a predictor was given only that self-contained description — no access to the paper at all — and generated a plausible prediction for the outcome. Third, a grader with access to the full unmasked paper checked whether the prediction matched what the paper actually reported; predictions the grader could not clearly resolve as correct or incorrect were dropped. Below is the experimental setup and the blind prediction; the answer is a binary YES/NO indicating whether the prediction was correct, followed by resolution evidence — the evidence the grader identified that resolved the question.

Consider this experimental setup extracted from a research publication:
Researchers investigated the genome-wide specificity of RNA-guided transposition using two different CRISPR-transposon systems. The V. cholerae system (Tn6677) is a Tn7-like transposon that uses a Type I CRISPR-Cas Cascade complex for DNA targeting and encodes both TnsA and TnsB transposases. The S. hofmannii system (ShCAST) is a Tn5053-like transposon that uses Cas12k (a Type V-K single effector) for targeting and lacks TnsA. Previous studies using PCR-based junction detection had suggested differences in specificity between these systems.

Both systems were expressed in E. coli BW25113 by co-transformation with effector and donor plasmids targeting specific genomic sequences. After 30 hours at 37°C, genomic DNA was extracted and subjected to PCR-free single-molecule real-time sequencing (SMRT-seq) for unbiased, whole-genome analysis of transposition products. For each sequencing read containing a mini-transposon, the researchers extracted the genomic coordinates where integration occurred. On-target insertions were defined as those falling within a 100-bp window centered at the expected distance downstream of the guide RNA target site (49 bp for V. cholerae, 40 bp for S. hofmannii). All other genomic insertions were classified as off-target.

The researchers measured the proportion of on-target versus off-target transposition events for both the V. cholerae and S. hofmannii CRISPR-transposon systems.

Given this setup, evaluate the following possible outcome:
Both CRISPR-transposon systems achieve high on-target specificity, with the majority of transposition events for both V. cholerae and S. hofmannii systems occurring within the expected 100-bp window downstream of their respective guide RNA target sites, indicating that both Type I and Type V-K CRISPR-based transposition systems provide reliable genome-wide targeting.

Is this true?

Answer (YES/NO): NO